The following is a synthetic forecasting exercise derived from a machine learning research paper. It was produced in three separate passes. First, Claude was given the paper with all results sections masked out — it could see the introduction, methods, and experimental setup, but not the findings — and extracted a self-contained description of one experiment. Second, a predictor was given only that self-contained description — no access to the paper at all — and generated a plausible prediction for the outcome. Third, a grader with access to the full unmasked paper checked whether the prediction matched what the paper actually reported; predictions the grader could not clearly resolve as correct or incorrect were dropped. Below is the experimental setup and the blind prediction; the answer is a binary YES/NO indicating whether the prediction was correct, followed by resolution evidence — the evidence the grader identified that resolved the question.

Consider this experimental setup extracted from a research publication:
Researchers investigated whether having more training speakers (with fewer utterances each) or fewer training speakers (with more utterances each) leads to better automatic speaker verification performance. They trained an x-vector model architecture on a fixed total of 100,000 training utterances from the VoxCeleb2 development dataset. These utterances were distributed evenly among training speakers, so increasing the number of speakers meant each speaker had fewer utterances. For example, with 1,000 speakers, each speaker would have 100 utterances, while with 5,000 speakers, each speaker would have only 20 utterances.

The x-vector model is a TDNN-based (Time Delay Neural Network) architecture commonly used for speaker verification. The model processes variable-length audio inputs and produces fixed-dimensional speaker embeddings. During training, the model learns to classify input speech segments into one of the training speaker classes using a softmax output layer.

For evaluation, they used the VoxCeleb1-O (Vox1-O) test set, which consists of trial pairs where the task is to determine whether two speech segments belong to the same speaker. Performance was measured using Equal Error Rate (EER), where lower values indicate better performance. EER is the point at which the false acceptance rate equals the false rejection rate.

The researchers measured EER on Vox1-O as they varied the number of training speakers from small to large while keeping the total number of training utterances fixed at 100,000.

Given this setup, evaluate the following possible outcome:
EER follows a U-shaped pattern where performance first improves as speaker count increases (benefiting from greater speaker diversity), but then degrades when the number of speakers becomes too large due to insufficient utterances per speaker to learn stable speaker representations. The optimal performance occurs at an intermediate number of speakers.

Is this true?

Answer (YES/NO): NO